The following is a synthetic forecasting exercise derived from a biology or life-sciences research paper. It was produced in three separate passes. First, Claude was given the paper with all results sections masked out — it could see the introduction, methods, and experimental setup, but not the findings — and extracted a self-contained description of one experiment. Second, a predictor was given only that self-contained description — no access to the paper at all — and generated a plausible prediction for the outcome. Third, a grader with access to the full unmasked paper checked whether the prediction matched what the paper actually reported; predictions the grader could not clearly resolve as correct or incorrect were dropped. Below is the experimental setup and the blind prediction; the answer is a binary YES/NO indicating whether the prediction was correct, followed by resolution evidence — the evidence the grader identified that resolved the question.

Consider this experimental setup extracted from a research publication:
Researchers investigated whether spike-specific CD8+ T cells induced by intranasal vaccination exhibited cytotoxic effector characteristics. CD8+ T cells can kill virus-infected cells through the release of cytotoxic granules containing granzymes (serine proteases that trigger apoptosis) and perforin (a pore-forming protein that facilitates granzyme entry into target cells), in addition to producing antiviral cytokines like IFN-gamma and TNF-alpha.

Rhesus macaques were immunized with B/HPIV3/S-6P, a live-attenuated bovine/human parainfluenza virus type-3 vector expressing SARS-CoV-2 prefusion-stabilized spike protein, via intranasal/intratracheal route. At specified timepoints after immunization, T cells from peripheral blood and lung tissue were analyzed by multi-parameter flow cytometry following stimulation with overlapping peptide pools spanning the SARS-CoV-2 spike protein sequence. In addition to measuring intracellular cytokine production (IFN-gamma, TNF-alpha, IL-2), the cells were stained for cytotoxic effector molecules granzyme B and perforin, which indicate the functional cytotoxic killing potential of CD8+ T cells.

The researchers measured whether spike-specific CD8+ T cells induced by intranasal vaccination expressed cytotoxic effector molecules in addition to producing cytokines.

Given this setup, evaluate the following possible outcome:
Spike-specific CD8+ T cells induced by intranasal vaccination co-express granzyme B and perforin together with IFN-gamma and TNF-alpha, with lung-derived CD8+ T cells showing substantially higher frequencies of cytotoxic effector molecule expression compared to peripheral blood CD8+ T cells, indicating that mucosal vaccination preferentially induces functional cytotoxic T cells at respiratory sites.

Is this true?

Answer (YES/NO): NO